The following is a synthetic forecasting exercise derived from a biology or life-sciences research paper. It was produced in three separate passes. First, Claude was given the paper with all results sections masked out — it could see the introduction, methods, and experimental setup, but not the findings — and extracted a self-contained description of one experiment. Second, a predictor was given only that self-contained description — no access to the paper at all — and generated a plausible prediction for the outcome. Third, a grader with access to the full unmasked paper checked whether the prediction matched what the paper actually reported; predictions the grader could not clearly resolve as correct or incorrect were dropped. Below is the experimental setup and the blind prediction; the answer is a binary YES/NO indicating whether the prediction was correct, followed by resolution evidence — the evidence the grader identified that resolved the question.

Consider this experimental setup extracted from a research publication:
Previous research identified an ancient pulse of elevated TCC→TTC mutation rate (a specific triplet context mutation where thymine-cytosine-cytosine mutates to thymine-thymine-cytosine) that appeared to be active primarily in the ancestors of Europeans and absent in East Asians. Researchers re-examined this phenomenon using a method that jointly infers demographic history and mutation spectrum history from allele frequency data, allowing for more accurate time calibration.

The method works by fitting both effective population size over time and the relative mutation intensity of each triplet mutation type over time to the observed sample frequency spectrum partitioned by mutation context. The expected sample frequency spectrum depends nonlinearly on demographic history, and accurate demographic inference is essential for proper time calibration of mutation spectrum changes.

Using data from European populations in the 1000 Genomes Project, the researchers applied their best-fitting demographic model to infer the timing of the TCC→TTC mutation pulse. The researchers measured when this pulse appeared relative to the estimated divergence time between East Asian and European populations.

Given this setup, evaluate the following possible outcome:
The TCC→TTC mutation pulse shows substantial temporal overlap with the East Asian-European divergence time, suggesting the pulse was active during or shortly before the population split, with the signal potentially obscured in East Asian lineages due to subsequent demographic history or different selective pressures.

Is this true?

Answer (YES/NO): NO